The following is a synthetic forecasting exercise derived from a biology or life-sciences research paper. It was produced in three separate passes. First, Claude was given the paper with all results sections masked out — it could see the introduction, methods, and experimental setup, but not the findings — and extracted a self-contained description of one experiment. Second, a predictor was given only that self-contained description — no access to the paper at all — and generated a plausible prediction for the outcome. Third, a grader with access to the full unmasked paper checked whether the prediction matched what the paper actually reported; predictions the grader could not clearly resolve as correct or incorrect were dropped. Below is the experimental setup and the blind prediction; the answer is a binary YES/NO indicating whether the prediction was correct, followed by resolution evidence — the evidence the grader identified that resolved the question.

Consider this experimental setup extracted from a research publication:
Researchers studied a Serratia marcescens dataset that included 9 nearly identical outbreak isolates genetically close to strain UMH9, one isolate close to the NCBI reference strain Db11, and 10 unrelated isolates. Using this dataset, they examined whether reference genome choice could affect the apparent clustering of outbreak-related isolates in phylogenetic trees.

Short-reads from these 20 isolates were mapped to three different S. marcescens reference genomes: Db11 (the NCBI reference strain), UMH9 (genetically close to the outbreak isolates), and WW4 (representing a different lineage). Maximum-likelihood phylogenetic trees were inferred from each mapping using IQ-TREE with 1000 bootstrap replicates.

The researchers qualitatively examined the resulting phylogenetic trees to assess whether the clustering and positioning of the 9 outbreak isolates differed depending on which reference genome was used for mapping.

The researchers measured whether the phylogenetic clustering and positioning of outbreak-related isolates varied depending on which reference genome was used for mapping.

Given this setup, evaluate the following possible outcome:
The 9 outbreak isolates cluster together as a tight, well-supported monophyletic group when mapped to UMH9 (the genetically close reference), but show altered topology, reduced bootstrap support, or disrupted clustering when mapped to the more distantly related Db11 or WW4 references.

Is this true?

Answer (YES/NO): NO